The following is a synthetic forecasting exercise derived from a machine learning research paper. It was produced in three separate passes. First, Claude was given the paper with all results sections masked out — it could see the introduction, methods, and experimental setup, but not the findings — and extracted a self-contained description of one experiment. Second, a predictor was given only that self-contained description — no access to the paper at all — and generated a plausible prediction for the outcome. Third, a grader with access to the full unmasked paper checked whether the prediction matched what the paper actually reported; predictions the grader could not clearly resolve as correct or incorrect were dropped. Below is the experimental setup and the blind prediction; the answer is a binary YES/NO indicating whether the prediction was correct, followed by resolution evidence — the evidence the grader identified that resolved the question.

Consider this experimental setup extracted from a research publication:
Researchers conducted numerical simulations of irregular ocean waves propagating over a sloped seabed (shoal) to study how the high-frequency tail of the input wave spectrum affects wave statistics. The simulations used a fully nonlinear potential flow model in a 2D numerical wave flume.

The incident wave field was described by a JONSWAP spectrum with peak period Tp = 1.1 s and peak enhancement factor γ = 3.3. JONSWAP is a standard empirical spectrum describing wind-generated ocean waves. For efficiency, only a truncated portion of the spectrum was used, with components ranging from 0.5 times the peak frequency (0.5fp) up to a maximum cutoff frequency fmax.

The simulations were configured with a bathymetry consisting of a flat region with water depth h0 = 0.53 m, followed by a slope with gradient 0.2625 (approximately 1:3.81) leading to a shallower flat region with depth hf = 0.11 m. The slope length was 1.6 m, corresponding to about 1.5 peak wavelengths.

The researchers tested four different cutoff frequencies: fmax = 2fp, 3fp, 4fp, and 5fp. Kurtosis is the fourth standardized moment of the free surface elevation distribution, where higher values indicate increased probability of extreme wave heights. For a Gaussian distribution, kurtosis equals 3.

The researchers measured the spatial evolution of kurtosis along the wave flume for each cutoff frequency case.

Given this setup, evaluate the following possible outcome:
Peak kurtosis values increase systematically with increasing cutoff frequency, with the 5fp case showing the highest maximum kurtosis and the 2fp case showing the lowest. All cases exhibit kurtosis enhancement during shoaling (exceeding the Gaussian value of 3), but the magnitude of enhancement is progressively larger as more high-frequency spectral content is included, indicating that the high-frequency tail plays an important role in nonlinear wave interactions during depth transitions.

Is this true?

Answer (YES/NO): NO